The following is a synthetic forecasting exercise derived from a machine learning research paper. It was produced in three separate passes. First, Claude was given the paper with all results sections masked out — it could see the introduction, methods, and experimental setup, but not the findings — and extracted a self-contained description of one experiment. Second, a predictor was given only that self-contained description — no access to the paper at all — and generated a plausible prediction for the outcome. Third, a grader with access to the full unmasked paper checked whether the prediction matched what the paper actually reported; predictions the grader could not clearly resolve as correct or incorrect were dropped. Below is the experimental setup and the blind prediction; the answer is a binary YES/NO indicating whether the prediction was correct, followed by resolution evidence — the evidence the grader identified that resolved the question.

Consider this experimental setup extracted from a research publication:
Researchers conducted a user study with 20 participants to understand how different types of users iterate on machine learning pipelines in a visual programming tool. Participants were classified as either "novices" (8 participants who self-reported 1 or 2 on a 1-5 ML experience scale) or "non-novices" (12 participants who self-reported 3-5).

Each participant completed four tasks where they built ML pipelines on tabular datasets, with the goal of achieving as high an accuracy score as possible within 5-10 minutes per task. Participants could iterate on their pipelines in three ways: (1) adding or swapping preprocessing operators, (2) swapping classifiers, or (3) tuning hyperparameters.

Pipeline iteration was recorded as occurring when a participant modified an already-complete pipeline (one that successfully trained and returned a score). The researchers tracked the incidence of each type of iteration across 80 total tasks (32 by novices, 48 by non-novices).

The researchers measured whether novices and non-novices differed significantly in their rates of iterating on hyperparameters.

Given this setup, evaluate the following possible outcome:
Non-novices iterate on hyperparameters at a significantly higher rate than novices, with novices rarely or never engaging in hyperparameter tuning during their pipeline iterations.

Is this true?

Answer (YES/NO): NO